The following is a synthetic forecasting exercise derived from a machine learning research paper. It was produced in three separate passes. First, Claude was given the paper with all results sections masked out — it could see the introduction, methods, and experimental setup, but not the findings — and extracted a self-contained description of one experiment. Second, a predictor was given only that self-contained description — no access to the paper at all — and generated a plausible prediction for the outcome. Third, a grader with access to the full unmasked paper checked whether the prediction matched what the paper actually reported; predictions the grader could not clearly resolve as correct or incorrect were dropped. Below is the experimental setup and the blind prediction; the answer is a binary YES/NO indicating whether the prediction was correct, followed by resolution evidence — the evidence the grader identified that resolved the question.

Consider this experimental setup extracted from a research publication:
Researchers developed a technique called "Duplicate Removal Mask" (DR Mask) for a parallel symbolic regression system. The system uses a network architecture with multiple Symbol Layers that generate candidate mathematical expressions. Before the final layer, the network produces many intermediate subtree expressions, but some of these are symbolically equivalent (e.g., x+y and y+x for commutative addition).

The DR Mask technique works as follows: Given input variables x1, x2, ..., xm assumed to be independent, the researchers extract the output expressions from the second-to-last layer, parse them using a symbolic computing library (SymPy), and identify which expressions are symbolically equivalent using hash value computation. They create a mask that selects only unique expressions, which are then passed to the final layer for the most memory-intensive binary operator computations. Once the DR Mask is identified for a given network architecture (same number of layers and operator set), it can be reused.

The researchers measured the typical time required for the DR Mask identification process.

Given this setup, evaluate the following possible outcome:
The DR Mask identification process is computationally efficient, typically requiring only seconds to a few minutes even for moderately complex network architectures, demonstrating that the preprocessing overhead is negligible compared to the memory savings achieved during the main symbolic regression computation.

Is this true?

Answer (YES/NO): YES